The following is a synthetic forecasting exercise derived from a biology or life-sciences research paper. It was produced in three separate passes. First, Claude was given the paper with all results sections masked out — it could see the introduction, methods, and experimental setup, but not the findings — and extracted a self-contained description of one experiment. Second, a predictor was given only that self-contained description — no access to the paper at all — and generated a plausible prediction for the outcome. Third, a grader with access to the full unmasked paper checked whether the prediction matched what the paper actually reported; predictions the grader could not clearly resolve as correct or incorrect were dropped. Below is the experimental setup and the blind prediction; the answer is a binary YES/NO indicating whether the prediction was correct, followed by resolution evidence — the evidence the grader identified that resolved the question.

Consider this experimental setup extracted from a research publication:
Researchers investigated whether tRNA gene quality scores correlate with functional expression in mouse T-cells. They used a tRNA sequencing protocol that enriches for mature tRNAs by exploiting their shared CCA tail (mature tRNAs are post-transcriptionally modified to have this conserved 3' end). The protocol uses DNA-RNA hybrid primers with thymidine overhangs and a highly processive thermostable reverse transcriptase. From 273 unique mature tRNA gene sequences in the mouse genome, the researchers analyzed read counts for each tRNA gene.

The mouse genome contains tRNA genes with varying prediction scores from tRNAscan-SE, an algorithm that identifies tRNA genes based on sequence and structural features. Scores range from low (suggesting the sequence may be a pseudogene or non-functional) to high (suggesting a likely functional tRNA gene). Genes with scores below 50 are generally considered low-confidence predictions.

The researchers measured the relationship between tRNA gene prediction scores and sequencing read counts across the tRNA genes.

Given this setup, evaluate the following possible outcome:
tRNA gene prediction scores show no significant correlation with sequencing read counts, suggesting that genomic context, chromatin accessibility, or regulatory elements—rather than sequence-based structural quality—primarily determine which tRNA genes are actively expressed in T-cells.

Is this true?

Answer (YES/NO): NO